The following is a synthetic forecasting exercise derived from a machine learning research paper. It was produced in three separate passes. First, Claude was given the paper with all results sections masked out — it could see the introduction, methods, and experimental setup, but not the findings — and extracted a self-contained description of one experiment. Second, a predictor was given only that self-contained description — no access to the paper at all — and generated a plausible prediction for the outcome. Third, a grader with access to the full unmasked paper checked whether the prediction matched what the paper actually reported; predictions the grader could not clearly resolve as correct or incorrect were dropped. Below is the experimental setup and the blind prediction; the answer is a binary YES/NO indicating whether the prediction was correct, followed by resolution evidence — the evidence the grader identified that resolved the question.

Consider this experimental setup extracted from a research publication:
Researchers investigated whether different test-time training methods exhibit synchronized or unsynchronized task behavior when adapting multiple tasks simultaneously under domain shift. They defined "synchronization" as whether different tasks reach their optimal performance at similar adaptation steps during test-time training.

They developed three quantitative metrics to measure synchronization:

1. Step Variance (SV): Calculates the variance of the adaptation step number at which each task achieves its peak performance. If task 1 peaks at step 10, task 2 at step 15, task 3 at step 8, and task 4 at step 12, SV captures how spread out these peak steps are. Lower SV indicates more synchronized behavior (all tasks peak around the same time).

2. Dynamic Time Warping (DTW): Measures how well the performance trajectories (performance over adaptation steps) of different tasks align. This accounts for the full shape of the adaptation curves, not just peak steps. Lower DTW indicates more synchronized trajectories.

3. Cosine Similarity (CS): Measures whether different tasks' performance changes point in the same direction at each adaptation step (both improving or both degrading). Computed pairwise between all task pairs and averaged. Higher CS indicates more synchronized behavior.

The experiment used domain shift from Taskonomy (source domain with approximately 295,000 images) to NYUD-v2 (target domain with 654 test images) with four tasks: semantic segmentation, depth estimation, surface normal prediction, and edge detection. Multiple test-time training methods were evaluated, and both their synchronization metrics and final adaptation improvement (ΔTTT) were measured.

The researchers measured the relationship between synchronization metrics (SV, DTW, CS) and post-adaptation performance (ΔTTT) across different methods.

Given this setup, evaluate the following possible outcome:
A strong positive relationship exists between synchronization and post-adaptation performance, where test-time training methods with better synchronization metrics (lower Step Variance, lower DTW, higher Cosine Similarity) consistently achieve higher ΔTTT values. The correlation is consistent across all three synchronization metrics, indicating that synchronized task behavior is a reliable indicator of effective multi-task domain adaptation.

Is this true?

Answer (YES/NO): YES